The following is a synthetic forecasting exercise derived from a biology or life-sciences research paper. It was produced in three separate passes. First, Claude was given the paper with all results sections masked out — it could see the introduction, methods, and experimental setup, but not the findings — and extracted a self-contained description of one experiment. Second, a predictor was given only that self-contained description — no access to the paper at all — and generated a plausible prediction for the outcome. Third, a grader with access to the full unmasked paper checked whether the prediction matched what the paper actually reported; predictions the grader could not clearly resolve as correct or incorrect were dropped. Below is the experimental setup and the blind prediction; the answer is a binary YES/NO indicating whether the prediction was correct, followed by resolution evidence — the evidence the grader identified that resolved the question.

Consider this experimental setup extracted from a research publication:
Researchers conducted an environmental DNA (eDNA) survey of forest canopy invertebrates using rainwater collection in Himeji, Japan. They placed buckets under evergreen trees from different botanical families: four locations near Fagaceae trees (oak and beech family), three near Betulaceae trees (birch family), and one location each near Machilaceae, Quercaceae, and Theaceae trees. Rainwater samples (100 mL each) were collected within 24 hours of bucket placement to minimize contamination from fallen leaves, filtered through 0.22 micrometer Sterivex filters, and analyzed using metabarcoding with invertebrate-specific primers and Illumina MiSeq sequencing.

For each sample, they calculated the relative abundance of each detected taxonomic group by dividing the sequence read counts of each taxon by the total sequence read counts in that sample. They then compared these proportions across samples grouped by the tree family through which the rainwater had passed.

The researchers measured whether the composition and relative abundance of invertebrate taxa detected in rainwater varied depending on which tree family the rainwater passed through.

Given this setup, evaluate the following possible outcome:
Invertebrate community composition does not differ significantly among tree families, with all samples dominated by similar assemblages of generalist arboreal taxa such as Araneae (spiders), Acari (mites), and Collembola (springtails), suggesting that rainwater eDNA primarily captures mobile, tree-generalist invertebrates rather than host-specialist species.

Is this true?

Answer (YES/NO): NO